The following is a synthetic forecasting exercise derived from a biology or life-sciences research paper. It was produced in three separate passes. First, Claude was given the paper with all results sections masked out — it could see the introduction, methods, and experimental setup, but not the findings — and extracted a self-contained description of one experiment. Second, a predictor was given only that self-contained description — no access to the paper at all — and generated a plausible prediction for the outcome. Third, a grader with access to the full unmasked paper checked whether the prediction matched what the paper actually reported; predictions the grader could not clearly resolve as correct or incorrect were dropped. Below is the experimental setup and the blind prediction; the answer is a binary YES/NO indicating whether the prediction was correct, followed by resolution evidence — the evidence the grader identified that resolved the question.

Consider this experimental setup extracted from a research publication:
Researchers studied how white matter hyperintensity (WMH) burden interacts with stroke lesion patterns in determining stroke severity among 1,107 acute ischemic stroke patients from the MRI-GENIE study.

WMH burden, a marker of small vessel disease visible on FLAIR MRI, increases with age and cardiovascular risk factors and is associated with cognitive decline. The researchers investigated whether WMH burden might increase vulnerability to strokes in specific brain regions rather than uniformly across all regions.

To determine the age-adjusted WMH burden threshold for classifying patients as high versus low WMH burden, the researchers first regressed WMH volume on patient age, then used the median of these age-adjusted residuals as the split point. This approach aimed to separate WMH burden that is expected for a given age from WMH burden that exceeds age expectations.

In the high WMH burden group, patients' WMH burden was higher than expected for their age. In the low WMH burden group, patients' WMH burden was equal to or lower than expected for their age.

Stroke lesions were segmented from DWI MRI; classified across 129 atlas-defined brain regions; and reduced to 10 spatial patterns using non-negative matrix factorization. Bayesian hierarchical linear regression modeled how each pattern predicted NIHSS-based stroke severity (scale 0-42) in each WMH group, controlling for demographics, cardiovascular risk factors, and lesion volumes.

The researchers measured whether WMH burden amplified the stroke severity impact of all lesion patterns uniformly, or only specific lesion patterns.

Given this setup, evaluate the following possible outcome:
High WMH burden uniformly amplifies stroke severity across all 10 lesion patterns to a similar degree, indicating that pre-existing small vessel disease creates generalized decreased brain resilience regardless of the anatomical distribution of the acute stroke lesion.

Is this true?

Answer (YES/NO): NO